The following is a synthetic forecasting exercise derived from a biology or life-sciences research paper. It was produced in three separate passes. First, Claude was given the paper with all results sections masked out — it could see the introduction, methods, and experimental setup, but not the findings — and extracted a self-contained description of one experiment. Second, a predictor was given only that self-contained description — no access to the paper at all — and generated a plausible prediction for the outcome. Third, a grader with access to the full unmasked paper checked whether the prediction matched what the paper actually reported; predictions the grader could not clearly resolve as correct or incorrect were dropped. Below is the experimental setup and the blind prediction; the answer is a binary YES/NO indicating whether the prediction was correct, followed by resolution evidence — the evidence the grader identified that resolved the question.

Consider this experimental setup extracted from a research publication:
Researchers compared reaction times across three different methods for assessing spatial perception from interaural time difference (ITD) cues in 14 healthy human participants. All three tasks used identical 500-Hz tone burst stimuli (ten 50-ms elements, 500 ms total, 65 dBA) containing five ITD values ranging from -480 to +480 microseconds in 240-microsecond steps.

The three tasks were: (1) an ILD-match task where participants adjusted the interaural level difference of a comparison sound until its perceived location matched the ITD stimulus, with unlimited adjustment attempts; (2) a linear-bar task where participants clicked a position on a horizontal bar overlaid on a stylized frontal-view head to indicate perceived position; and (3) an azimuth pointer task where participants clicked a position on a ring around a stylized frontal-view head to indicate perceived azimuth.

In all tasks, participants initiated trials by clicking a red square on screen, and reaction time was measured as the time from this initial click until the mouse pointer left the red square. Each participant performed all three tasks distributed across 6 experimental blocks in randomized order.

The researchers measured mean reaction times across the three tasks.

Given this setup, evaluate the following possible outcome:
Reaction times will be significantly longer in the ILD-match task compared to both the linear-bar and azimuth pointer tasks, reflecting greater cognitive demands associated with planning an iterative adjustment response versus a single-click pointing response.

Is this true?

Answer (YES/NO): NO